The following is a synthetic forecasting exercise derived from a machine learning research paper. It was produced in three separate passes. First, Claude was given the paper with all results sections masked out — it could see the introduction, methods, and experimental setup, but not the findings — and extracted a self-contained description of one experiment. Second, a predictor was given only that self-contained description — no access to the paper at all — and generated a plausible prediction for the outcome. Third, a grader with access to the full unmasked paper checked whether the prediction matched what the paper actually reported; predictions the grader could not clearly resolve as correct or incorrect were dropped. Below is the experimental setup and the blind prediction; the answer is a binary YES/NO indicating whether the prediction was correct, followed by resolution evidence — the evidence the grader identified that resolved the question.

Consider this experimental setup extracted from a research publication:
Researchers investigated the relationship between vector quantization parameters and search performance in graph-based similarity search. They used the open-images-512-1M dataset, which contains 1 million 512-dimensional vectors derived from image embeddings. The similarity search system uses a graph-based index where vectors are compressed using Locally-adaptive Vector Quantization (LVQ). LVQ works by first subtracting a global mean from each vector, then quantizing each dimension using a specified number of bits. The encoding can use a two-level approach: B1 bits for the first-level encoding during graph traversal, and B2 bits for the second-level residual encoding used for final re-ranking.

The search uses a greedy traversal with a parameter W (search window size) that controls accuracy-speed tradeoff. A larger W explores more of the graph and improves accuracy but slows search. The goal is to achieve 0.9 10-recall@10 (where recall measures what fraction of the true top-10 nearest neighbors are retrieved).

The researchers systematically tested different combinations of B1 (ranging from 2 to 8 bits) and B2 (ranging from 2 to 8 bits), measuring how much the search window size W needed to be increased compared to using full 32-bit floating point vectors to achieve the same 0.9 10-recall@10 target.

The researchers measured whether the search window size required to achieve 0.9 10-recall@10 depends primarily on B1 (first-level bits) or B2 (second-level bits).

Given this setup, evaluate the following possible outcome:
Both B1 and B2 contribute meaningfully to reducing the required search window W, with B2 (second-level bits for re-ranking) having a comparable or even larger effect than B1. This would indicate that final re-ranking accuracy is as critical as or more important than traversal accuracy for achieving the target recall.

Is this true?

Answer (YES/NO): NO